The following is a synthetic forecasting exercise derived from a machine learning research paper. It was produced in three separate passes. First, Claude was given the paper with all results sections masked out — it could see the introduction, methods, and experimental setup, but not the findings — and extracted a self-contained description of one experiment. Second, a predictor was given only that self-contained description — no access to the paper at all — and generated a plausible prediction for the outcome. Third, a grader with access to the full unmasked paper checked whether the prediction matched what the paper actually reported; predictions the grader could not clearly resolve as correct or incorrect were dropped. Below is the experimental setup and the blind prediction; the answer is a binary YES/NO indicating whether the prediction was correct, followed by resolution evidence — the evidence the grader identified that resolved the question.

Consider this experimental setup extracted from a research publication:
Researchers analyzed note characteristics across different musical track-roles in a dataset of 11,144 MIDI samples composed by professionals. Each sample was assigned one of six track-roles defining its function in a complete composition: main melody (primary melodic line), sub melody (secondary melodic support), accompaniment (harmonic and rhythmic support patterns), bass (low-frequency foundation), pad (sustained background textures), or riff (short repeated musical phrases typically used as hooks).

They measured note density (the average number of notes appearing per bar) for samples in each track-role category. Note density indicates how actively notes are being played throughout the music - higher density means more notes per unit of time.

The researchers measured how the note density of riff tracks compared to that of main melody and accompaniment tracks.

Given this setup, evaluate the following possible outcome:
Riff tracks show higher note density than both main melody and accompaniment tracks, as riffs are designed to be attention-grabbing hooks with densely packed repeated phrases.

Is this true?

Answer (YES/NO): YES